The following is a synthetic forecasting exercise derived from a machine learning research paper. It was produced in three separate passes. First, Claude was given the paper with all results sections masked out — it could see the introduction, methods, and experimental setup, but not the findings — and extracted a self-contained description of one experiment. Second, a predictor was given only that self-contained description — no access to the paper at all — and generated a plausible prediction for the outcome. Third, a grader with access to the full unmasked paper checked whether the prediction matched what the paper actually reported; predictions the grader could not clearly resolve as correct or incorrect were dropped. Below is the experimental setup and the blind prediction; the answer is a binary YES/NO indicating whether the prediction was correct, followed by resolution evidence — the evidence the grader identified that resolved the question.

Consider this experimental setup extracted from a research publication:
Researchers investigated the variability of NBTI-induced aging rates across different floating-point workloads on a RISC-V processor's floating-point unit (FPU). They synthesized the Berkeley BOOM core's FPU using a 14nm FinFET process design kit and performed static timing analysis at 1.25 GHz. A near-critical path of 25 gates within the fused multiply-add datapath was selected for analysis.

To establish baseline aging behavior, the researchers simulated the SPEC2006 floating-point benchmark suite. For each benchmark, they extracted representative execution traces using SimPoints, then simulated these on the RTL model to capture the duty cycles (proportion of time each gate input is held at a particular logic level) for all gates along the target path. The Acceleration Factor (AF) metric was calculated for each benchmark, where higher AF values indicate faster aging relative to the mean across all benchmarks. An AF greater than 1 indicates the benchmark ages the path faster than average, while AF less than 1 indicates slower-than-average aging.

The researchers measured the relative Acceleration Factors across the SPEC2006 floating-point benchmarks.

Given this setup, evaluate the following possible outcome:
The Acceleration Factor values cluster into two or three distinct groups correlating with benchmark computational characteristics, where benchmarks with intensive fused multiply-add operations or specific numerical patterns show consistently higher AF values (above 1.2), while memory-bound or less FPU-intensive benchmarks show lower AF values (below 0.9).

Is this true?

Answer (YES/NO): NO